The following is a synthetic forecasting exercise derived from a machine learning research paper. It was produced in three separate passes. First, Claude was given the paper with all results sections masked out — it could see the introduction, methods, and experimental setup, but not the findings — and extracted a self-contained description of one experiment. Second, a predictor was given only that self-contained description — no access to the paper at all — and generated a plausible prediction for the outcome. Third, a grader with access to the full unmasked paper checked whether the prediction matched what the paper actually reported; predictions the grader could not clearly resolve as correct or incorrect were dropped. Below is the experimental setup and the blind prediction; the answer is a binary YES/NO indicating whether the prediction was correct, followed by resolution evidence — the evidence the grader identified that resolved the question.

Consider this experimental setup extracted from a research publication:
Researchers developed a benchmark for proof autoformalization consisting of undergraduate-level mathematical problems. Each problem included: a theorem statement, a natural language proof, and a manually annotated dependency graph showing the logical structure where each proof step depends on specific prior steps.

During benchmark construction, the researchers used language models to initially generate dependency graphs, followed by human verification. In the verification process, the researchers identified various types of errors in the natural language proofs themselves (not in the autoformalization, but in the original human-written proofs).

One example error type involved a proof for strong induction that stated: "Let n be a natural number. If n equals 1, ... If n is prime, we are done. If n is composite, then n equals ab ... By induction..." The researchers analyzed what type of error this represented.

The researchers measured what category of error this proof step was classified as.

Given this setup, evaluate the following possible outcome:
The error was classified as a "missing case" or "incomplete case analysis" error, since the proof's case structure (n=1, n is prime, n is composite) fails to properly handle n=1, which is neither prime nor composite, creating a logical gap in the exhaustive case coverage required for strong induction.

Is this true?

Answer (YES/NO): NO